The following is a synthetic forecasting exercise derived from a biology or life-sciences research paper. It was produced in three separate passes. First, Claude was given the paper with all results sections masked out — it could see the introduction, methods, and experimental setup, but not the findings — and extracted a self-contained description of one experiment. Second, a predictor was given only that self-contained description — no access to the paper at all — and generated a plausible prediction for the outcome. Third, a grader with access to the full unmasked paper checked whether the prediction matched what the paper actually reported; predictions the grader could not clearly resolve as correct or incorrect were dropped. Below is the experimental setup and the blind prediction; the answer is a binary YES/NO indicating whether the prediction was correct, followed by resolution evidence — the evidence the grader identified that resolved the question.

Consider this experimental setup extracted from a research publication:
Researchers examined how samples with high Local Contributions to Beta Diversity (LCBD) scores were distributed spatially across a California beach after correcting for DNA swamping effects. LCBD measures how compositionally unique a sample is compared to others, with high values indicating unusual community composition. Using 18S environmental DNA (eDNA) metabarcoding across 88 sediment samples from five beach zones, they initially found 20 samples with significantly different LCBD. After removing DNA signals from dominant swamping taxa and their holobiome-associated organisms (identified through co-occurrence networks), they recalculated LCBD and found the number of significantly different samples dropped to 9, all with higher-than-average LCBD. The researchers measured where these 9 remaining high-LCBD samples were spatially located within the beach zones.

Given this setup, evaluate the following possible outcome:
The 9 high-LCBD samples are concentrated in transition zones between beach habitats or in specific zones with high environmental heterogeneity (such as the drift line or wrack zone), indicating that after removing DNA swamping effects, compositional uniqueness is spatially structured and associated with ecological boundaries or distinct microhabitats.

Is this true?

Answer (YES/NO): NO